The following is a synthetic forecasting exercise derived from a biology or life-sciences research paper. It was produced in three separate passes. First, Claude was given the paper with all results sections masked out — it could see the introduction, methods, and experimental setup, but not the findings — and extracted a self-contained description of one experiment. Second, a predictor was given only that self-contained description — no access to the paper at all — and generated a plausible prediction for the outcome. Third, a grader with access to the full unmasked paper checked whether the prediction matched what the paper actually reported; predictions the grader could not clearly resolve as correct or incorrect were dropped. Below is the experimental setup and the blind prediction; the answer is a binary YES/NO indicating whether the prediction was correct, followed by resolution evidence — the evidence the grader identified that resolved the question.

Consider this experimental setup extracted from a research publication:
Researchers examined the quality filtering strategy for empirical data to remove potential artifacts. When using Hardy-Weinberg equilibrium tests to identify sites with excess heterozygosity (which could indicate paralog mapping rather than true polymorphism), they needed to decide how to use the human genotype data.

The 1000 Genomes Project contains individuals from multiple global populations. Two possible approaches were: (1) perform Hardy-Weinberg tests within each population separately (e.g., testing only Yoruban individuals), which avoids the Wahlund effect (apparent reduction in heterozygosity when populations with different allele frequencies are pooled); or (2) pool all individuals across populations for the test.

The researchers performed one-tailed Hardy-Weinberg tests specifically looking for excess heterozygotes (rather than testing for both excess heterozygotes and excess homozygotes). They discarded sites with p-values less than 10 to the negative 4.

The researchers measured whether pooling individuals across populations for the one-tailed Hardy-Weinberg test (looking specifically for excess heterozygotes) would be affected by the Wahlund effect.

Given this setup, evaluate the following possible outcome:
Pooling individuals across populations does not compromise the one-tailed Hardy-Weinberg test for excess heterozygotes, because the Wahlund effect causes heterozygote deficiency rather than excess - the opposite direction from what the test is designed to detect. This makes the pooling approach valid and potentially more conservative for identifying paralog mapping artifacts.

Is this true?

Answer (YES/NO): YES